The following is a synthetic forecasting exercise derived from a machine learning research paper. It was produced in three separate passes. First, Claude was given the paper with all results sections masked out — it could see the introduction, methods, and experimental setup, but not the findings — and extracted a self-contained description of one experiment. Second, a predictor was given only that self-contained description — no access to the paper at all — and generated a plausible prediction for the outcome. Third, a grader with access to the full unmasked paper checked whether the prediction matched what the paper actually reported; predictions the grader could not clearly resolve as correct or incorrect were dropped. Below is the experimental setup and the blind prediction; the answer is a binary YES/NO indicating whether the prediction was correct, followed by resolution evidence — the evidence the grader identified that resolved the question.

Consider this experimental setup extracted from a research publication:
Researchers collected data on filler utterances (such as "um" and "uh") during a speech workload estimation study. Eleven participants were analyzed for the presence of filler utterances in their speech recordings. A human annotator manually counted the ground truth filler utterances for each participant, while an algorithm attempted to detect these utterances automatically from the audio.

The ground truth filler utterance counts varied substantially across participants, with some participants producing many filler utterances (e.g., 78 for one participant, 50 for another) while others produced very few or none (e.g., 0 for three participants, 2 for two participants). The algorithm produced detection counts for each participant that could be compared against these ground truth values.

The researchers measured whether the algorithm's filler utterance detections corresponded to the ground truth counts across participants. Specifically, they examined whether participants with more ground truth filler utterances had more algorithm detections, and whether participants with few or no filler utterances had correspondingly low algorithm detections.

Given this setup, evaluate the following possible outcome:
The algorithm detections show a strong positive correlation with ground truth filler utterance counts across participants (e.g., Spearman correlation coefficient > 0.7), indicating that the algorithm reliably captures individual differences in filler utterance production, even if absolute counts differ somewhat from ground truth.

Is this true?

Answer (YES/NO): NO